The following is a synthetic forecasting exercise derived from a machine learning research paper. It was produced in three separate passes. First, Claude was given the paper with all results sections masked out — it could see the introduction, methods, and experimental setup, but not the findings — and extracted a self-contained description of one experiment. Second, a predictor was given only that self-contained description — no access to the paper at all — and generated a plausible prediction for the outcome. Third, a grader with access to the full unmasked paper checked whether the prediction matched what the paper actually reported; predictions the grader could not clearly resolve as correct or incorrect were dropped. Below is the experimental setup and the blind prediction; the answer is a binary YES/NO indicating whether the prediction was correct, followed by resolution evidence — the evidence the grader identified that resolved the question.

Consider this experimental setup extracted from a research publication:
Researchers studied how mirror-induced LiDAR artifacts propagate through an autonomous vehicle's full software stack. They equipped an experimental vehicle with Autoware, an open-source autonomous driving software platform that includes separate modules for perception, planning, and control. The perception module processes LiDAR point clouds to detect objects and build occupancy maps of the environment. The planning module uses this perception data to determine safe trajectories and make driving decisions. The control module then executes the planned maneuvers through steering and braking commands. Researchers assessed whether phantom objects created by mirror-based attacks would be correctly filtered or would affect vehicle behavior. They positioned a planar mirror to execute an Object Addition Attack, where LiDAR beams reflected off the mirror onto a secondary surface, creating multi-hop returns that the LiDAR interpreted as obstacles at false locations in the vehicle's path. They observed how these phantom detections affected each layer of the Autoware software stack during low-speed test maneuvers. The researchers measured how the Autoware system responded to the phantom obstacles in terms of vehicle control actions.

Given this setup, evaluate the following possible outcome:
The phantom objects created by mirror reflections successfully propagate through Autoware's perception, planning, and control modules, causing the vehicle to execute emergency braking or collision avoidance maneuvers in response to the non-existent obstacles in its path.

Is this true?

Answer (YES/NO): YES